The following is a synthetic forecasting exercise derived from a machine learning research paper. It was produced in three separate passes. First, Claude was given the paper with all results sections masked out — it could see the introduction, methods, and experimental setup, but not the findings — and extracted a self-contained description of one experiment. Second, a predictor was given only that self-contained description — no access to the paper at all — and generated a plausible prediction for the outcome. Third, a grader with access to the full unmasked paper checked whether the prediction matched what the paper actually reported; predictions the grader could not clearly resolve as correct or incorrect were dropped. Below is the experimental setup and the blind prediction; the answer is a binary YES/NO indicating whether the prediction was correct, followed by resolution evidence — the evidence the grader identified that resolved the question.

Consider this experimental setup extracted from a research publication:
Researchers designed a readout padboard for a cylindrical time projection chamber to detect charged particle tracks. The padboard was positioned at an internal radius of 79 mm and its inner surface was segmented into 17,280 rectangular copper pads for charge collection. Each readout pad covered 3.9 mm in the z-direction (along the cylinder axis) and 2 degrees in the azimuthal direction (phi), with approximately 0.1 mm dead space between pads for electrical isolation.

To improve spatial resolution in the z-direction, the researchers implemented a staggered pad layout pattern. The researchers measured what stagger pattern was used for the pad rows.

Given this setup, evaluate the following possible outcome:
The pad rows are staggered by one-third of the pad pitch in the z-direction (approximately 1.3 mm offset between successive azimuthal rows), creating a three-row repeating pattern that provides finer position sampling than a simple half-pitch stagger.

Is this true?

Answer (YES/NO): NO